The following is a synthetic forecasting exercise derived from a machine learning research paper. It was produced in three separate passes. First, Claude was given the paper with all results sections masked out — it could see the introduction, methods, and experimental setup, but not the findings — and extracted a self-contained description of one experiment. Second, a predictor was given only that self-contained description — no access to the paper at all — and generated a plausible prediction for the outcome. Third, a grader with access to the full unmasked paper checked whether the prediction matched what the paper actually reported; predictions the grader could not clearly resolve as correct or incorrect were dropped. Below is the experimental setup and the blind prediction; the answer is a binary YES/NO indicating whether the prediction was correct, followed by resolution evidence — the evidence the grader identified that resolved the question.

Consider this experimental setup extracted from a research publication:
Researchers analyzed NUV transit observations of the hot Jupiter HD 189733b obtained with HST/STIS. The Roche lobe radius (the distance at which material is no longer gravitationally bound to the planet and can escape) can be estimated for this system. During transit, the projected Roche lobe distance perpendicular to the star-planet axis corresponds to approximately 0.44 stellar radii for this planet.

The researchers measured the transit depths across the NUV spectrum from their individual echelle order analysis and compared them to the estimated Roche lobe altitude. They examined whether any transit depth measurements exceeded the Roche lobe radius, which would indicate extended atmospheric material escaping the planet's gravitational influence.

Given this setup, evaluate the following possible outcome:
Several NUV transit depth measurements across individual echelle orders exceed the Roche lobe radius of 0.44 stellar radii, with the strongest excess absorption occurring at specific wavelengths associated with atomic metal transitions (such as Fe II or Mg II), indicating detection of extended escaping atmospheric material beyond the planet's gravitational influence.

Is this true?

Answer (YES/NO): NO